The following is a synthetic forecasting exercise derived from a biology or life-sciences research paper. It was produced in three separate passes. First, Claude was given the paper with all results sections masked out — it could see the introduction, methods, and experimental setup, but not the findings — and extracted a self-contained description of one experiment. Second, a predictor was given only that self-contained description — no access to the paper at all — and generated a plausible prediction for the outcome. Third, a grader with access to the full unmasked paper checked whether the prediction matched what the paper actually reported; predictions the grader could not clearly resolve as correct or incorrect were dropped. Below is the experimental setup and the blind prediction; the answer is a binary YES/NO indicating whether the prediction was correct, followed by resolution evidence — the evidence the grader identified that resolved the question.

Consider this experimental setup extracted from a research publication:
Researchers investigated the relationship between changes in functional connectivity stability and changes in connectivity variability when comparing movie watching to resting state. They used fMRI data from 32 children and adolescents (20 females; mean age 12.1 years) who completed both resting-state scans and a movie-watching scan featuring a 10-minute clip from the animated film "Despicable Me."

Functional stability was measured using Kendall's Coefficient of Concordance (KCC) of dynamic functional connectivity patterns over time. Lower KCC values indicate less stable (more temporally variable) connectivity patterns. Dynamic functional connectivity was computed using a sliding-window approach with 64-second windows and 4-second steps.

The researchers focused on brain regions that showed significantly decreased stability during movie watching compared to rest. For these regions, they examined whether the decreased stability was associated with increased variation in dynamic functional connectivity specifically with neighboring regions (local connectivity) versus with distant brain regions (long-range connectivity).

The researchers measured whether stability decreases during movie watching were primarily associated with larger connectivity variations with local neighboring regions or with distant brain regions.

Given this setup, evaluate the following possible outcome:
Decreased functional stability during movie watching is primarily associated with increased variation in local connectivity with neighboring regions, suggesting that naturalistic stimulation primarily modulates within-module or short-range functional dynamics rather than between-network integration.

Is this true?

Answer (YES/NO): YES